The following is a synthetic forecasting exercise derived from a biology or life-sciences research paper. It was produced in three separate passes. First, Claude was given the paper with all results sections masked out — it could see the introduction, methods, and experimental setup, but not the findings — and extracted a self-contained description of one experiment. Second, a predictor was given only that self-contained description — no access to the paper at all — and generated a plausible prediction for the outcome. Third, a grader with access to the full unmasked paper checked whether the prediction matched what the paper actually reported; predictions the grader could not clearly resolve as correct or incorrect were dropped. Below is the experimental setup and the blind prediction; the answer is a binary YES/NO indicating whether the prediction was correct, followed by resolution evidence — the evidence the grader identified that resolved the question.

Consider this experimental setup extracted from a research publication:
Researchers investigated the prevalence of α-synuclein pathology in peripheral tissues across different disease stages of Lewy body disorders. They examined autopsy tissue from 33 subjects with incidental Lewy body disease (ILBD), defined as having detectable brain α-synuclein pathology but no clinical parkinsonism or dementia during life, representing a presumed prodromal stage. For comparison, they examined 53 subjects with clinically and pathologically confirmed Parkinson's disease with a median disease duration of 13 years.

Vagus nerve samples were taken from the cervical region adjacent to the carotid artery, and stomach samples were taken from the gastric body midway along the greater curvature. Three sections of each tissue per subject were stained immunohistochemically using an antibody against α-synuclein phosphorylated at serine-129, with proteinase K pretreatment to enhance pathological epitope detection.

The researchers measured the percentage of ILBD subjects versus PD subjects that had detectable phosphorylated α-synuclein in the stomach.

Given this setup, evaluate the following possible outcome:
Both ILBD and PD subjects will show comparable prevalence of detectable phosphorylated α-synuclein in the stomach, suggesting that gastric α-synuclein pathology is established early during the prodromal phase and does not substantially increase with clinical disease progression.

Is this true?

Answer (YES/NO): NO